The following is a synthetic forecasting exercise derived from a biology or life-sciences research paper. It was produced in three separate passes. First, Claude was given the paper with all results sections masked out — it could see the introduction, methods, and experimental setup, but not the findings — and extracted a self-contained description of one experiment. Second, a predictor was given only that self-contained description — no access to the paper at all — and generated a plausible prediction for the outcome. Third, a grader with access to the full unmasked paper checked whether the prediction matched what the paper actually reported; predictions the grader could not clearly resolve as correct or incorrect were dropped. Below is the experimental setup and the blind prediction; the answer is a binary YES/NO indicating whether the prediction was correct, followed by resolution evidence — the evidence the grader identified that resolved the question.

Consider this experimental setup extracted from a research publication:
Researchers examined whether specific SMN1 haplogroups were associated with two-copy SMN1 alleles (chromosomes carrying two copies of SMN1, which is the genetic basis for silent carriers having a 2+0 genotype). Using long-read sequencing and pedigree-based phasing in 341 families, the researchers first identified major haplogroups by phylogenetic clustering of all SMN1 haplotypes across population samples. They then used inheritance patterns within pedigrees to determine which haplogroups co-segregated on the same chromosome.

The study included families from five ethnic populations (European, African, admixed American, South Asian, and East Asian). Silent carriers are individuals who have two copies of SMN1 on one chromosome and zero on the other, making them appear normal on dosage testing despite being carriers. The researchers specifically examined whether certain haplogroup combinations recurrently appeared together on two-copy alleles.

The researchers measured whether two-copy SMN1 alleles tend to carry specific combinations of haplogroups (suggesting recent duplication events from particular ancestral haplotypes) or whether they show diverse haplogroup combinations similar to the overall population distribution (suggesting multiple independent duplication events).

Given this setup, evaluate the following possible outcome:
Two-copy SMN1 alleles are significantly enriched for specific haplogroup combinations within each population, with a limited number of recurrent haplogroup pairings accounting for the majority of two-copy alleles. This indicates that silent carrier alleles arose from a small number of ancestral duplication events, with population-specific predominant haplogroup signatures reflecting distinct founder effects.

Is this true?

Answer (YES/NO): YES